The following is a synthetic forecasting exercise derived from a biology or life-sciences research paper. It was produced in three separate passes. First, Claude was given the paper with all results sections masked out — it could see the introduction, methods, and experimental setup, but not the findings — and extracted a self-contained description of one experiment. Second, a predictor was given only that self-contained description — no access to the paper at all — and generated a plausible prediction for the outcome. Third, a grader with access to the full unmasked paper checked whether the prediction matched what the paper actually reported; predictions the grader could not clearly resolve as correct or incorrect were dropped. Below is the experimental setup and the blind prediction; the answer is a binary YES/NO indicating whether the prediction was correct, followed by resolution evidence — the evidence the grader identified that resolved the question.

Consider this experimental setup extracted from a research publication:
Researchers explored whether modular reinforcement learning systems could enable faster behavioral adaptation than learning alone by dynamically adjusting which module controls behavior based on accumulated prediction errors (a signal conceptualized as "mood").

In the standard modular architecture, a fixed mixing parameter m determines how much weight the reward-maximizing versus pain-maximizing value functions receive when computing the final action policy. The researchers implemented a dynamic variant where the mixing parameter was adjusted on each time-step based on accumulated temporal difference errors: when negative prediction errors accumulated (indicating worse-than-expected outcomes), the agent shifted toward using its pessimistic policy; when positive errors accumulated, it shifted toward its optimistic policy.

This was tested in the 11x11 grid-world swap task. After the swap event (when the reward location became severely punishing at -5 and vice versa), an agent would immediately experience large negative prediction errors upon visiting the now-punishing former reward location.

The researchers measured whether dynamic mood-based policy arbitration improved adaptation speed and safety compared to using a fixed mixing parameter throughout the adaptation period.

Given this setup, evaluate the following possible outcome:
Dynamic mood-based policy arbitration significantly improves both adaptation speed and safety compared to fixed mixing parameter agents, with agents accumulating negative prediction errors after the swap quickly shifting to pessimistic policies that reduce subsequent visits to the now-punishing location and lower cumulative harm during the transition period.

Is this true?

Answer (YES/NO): YES